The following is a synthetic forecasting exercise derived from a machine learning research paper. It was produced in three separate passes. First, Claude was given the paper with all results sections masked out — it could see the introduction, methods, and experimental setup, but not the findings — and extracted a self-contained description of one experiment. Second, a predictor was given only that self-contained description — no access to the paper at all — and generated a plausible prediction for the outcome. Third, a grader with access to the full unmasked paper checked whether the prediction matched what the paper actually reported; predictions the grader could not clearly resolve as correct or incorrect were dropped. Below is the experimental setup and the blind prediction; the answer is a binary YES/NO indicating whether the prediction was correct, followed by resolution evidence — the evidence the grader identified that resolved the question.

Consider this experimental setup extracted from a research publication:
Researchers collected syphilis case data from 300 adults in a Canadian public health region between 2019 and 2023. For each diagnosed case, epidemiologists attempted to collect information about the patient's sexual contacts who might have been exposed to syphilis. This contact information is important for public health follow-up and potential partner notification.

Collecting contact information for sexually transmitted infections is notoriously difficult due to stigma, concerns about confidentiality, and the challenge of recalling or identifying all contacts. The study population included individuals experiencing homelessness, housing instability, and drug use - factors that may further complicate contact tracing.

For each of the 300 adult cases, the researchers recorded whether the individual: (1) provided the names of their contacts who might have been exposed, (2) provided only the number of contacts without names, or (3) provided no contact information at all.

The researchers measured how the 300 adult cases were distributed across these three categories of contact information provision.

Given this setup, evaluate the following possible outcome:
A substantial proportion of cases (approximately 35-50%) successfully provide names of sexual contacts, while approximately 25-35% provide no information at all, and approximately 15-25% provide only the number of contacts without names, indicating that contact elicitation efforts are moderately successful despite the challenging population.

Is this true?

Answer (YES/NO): NO